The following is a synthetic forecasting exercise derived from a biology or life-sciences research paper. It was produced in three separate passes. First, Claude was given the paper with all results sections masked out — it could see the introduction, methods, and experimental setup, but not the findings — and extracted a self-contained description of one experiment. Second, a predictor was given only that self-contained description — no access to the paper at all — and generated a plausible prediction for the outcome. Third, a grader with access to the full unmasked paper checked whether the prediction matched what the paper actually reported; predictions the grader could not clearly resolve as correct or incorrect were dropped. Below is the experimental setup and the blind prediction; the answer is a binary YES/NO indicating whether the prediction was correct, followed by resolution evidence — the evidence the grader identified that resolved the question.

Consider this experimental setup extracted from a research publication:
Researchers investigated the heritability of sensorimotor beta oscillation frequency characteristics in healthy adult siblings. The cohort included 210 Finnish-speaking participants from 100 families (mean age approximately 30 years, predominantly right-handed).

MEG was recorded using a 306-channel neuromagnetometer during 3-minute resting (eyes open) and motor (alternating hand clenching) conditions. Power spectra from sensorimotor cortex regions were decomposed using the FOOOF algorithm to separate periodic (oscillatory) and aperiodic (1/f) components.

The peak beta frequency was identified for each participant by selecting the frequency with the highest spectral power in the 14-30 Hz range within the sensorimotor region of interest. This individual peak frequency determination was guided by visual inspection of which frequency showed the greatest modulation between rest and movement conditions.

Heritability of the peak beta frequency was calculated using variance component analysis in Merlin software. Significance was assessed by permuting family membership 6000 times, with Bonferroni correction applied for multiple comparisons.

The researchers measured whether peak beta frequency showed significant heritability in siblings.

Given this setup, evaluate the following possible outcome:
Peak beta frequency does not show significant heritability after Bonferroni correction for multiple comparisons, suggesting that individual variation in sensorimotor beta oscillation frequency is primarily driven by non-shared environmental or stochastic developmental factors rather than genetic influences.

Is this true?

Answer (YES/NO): YES